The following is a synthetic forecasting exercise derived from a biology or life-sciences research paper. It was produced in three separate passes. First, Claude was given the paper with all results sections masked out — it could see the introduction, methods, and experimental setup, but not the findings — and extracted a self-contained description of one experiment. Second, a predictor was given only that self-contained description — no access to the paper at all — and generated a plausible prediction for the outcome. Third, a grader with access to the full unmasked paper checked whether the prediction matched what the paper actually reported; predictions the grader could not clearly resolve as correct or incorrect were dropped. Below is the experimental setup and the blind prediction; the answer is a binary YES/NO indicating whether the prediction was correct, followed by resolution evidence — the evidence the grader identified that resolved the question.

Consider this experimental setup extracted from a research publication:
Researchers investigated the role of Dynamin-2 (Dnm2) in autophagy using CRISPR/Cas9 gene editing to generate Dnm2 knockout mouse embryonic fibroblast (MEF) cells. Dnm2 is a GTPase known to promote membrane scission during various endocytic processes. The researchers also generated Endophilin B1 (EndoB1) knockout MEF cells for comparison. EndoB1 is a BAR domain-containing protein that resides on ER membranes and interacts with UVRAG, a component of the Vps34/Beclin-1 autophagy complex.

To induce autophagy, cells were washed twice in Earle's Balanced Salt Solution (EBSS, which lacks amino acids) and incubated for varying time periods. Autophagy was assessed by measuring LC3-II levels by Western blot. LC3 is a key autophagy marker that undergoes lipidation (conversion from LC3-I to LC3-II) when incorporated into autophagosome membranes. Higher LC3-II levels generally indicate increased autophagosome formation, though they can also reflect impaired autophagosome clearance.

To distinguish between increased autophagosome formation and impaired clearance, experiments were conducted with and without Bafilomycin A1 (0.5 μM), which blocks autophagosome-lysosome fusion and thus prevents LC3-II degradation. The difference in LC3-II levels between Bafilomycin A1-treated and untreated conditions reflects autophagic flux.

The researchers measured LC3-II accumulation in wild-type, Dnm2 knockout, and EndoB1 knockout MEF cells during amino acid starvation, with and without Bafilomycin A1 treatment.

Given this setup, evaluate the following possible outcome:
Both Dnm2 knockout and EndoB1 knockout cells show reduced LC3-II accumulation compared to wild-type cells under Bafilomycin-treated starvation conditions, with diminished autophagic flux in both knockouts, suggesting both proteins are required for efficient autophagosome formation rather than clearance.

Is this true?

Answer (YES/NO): NO